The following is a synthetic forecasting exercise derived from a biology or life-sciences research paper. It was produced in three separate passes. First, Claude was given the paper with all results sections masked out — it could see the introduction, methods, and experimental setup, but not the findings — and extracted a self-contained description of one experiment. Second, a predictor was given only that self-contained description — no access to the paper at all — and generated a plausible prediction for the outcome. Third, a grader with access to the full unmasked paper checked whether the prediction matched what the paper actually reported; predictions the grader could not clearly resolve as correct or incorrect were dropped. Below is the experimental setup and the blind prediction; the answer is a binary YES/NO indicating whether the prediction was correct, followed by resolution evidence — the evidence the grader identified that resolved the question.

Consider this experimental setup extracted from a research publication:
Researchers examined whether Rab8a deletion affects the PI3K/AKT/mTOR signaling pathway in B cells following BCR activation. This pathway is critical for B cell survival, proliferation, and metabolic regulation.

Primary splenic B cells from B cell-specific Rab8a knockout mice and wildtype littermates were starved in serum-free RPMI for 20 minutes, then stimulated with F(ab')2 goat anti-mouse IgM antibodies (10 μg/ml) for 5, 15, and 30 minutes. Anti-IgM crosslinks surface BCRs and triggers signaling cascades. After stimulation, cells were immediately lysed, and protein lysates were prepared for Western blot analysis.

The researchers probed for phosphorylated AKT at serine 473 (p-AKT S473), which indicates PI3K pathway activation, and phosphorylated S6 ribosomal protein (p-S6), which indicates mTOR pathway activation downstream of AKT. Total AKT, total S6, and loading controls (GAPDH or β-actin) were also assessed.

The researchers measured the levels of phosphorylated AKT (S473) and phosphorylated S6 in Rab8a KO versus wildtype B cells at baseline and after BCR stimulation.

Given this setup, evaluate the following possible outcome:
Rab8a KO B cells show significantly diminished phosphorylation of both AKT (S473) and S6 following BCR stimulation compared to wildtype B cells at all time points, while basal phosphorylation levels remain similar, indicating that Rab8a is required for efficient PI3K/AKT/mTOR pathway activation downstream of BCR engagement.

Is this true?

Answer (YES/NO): NO